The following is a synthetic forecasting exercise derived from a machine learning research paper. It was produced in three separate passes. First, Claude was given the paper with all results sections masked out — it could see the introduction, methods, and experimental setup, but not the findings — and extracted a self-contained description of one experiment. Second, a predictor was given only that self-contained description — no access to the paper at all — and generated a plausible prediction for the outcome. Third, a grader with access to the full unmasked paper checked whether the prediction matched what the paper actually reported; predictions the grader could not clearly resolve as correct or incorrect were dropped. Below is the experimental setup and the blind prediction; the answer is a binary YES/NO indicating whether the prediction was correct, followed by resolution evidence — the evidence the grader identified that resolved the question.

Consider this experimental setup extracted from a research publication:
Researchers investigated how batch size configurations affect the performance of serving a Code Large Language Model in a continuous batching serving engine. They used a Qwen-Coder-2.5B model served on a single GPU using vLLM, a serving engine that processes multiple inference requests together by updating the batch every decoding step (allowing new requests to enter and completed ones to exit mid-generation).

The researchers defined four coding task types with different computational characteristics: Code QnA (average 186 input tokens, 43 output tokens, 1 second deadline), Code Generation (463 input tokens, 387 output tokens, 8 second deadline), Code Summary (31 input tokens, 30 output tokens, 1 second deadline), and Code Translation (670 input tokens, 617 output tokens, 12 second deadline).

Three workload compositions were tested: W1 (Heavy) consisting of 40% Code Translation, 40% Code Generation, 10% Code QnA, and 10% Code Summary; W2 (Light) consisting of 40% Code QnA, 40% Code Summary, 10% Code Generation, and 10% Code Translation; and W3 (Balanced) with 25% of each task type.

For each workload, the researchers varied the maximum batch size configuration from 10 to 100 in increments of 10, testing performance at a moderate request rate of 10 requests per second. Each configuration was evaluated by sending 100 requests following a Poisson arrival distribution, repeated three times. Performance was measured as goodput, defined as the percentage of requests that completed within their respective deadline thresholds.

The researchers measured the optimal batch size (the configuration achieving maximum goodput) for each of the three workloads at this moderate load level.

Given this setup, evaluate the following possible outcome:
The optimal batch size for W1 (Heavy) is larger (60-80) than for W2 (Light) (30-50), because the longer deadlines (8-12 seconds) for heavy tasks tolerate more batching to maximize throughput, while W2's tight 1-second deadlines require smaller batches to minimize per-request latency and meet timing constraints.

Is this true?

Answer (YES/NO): NO